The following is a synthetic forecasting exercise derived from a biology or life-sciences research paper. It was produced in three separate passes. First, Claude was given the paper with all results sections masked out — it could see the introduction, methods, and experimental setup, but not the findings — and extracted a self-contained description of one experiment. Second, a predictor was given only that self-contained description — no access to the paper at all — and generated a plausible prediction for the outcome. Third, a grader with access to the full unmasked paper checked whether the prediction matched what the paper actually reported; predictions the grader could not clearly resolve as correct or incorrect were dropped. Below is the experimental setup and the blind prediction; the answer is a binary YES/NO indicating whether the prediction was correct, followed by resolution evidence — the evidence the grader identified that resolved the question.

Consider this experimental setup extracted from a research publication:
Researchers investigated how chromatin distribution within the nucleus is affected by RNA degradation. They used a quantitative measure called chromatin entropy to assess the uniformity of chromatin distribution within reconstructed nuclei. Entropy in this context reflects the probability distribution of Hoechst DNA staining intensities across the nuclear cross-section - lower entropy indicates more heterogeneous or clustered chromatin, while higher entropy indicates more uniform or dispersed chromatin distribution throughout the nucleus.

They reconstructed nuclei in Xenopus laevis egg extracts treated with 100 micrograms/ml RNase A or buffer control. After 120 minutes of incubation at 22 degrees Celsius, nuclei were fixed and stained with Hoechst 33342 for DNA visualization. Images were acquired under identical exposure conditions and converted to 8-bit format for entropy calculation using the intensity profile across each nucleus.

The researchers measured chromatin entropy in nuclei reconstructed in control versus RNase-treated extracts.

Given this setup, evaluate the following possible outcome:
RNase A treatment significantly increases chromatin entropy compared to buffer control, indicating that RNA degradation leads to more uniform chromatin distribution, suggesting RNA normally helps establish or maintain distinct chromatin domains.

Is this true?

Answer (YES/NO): NO